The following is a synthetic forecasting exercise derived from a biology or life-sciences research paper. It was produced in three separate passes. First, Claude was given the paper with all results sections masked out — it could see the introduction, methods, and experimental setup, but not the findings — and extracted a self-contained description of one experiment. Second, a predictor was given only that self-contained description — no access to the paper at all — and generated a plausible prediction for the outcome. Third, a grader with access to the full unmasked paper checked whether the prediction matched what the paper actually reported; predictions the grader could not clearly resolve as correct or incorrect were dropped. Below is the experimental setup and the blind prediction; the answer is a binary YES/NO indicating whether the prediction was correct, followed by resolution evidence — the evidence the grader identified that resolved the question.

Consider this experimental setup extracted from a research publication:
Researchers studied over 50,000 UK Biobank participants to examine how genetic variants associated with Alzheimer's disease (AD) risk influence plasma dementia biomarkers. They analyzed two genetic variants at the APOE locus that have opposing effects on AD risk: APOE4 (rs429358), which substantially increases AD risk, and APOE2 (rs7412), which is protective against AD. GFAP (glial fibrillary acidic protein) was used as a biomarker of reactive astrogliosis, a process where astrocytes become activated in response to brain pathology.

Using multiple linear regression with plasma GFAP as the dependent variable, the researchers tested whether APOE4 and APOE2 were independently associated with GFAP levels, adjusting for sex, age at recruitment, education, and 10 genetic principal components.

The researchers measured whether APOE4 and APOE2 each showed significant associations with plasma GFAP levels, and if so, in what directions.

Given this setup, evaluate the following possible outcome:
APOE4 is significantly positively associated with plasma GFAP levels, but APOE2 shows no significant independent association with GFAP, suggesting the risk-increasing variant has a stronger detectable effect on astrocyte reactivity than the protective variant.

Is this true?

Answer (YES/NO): YES